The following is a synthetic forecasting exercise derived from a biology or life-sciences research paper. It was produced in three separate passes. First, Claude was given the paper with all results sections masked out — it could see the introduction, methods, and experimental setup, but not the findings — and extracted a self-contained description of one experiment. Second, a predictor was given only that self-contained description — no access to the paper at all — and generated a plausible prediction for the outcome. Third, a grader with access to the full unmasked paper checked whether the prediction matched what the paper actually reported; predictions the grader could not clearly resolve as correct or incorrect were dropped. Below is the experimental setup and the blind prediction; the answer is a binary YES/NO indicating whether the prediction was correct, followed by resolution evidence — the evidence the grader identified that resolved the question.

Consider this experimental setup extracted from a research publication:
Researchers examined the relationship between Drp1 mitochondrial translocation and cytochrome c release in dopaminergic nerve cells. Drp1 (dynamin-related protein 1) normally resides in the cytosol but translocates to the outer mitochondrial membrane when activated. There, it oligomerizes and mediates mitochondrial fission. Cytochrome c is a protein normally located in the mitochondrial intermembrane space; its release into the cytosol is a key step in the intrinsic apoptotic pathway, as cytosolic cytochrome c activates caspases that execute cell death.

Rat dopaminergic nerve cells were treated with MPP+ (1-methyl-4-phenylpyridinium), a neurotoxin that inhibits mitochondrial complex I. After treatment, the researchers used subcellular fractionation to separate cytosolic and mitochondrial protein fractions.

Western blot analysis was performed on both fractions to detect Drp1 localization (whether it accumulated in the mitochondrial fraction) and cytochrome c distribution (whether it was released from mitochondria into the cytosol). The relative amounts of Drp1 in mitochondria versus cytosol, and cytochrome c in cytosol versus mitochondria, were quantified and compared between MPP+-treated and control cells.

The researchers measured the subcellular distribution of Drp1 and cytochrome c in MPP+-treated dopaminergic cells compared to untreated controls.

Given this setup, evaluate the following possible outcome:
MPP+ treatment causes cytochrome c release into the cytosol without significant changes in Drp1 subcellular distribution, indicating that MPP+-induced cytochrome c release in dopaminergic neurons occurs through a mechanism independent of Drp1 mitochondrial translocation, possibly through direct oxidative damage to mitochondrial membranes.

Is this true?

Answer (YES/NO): NO